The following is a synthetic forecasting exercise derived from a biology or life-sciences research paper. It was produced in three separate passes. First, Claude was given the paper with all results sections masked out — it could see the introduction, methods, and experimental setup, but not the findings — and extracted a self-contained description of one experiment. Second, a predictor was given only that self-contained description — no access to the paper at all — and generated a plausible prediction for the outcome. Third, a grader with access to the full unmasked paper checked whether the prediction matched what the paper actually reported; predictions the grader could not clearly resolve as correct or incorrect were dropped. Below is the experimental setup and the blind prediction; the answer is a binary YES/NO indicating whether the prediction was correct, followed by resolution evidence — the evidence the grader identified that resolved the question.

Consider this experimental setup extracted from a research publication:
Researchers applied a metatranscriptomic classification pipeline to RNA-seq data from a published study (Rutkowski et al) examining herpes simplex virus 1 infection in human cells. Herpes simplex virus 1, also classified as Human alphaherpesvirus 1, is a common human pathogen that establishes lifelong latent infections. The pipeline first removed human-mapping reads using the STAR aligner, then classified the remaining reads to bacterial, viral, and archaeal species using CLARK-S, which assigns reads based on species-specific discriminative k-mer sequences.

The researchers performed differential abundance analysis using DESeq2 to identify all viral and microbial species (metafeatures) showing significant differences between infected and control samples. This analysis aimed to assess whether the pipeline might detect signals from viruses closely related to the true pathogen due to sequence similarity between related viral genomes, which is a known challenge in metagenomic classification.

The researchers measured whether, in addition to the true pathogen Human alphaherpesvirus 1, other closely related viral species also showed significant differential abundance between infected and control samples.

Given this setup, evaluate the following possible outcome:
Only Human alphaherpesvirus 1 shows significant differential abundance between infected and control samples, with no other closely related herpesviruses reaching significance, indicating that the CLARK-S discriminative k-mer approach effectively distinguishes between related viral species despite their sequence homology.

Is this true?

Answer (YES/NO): NO